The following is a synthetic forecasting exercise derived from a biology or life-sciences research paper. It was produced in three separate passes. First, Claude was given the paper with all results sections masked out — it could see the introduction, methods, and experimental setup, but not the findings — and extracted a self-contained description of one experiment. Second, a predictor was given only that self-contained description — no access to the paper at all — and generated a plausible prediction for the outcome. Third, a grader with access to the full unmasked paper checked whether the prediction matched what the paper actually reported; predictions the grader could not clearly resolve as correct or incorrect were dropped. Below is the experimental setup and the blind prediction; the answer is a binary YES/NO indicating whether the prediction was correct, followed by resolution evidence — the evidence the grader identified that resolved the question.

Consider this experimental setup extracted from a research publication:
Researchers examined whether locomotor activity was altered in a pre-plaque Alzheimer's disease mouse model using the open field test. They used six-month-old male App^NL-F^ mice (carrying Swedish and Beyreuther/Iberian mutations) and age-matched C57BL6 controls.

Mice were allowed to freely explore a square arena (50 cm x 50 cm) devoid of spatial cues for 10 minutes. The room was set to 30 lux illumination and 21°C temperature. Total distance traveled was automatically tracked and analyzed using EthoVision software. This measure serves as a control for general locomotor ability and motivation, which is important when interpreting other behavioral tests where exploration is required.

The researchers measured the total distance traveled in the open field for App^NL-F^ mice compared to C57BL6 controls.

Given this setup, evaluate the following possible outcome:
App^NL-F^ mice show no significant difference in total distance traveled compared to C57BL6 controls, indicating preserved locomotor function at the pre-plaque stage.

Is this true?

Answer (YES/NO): NO